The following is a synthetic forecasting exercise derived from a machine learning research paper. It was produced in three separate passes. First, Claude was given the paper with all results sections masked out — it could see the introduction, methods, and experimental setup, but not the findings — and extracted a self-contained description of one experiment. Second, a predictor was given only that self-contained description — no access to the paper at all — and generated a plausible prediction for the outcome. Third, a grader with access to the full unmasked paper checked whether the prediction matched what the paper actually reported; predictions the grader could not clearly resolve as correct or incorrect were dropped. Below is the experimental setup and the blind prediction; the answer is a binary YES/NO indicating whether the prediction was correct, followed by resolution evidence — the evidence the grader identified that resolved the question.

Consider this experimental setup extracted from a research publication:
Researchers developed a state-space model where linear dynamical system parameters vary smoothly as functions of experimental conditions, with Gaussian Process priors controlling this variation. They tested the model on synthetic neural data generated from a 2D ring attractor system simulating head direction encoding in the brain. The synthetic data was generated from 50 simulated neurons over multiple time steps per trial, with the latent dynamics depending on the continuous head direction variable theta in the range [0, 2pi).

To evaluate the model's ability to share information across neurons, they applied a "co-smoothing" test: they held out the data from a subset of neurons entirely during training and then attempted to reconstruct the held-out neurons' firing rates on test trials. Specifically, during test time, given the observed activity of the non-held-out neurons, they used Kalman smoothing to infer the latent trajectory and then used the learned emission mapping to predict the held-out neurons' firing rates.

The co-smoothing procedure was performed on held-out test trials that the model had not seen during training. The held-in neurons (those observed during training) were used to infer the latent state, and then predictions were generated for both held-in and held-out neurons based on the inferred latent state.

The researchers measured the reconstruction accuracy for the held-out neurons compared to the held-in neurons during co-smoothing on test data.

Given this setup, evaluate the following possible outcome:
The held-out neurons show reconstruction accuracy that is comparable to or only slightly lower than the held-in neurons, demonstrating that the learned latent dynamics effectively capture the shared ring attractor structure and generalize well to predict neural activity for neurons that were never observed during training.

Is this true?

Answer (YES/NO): YES